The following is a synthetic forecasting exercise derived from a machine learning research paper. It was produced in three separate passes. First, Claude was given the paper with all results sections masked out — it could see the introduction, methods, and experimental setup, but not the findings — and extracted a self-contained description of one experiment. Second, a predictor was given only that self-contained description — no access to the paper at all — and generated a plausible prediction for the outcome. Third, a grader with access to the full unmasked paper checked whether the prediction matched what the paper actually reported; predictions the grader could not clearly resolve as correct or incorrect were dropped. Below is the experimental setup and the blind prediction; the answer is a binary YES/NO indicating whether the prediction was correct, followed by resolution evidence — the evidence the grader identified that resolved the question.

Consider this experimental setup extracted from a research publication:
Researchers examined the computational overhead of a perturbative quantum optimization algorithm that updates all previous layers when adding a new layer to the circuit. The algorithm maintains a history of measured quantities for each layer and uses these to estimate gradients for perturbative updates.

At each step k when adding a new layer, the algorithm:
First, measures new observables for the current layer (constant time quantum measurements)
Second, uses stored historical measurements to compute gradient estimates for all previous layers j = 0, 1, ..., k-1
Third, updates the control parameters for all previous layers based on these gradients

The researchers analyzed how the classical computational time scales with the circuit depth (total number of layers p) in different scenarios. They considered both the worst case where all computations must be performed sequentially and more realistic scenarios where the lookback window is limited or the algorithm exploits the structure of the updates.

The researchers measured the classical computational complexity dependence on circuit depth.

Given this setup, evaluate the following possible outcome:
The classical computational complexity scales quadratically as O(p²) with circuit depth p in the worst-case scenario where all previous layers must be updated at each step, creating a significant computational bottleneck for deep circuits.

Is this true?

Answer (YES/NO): NO